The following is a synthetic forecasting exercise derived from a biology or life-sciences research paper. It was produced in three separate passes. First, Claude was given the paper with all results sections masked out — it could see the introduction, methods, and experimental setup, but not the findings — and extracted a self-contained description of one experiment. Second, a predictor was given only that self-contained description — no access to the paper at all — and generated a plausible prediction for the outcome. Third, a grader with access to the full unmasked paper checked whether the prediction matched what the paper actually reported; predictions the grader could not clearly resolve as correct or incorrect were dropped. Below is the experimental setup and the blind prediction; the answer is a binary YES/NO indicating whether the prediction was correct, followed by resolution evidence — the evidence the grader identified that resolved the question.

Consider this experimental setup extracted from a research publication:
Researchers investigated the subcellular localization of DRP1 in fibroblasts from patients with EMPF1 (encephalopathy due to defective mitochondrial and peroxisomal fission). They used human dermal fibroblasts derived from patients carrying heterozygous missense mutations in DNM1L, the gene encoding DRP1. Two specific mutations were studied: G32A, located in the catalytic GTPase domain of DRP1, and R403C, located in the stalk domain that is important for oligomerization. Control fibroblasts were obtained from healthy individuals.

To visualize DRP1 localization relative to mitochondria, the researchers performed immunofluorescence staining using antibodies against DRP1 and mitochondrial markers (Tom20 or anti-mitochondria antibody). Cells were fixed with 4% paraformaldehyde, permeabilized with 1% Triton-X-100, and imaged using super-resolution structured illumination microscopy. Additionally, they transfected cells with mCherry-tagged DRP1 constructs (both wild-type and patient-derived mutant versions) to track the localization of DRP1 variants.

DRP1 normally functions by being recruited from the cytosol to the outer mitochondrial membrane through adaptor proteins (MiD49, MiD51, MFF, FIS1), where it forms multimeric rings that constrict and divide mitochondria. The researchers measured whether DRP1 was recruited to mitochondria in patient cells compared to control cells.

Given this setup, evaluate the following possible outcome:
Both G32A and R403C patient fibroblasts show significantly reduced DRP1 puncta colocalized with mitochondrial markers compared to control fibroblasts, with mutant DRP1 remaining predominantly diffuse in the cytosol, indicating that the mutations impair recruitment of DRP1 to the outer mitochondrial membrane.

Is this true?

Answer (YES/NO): NO